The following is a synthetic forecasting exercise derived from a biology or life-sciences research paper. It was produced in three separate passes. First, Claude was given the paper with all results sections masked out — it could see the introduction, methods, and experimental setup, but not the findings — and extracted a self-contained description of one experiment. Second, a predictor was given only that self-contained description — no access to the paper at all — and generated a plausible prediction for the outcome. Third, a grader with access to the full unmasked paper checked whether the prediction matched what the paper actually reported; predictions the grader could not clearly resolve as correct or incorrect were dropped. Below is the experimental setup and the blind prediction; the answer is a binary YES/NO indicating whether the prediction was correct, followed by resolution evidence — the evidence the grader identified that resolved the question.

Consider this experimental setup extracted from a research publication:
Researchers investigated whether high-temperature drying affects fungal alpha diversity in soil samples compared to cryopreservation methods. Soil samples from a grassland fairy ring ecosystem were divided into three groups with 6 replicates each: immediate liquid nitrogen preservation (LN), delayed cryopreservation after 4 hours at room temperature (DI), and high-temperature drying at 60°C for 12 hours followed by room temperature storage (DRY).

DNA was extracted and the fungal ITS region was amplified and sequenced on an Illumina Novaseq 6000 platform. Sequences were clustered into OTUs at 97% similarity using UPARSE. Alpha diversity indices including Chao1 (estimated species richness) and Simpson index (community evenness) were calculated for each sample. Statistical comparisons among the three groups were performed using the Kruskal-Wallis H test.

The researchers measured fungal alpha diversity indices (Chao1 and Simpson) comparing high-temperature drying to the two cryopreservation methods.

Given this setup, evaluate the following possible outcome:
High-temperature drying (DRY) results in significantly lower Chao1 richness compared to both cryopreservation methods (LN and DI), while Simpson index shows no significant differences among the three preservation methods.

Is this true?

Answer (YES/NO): NO